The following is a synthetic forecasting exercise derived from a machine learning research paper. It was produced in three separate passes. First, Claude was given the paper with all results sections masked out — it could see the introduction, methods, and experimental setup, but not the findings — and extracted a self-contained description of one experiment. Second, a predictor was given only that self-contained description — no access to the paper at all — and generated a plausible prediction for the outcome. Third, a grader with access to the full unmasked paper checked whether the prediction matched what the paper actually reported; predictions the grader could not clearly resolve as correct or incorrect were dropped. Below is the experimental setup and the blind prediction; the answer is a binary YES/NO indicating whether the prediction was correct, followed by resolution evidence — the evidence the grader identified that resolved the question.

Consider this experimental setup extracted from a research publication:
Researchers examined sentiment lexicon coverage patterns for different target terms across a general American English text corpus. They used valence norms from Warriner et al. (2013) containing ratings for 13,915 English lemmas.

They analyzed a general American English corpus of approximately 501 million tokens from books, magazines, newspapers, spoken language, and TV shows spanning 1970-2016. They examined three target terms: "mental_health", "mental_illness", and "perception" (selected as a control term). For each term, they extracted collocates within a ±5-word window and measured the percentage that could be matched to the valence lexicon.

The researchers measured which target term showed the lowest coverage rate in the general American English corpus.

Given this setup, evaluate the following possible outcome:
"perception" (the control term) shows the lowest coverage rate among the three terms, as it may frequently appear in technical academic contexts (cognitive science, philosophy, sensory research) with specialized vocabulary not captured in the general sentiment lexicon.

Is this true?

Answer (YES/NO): YES